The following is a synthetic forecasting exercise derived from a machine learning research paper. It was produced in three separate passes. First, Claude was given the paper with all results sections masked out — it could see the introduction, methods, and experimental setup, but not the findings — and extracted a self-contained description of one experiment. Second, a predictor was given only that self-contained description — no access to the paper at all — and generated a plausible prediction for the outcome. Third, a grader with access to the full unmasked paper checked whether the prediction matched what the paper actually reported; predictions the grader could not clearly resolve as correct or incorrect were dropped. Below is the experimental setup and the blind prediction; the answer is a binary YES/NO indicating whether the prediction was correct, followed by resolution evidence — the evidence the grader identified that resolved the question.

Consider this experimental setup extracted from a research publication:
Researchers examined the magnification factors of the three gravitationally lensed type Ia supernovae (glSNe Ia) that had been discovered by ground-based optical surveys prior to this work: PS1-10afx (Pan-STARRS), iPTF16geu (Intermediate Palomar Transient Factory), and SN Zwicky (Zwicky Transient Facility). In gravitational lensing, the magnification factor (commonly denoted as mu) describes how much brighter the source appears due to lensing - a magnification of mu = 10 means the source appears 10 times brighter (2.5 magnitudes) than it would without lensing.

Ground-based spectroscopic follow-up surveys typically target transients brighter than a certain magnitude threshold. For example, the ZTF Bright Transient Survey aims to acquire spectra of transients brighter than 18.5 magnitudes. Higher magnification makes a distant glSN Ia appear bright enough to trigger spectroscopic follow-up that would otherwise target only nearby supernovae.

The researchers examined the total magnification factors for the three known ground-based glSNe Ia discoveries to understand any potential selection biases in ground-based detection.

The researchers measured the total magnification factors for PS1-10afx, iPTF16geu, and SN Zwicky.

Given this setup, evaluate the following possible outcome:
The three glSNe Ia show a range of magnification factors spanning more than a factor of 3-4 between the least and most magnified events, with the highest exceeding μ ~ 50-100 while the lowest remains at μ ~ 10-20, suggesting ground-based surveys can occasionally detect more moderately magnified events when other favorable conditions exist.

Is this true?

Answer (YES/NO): NO